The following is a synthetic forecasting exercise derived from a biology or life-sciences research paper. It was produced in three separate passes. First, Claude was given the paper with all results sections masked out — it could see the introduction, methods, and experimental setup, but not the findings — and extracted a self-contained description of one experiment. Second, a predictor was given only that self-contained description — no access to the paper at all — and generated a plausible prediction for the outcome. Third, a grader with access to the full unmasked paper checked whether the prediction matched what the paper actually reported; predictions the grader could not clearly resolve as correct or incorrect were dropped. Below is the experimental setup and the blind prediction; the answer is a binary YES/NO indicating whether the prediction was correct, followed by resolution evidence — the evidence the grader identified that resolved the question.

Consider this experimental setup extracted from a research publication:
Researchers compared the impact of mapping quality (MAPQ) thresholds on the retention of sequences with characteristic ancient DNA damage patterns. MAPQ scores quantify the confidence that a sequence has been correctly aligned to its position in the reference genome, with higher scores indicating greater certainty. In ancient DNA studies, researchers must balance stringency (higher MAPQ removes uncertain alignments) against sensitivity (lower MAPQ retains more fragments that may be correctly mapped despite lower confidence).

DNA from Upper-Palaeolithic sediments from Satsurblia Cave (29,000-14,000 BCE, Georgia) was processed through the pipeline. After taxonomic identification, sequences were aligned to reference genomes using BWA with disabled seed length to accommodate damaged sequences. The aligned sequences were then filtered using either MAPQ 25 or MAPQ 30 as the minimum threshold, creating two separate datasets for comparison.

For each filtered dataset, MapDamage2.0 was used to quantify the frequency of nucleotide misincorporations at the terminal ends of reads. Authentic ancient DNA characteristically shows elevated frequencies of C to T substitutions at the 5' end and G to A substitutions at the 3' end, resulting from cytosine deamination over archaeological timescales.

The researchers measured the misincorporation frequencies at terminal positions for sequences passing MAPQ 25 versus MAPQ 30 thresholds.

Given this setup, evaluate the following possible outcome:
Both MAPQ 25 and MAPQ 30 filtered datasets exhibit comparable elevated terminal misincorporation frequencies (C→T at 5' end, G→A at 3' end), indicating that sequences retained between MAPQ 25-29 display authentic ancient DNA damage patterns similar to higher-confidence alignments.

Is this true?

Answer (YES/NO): NO